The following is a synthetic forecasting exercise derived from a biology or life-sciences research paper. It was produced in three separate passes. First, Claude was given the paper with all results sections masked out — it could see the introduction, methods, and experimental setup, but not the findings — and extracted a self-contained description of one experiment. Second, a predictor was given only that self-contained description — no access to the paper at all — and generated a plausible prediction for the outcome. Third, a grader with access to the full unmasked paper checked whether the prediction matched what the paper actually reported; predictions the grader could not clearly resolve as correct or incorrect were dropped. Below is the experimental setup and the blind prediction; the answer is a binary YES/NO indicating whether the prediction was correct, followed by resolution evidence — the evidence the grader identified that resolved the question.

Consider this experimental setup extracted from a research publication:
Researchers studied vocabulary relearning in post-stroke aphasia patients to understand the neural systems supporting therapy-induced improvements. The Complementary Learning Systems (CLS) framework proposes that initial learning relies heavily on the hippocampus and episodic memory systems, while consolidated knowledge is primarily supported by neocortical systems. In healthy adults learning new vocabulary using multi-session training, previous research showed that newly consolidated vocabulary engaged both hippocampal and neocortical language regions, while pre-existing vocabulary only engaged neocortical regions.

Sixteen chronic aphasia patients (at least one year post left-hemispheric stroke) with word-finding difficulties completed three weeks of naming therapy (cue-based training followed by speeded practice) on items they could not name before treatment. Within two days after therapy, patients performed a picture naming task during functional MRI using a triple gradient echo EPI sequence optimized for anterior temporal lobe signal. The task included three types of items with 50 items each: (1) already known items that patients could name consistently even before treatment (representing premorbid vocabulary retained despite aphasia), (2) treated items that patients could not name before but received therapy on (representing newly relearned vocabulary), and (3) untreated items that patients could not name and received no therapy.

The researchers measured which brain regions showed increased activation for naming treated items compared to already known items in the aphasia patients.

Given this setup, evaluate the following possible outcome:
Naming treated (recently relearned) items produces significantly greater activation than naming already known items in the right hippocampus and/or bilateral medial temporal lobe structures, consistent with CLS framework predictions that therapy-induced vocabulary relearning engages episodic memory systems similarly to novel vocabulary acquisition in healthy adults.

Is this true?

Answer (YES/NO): NO